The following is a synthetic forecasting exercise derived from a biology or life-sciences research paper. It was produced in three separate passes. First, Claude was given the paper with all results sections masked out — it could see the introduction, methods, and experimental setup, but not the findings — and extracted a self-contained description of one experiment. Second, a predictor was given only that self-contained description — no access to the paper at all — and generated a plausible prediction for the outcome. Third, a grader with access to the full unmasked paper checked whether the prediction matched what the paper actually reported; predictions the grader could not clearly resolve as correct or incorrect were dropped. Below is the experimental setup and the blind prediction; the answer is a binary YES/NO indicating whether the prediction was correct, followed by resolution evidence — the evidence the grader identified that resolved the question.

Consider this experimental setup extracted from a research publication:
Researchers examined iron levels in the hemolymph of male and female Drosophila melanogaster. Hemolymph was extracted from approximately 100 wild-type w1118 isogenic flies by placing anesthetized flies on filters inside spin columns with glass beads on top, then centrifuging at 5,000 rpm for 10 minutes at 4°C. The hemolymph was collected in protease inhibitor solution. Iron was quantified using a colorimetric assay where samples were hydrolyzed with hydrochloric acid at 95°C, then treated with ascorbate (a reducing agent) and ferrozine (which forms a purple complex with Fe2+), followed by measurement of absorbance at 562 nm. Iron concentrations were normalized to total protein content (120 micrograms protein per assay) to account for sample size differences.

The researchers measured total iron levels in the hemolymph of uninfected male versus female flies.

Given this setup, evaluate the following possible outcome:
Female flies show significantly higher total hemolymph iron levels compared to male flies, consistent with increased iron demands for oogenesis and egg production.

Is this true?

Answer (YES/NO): YES